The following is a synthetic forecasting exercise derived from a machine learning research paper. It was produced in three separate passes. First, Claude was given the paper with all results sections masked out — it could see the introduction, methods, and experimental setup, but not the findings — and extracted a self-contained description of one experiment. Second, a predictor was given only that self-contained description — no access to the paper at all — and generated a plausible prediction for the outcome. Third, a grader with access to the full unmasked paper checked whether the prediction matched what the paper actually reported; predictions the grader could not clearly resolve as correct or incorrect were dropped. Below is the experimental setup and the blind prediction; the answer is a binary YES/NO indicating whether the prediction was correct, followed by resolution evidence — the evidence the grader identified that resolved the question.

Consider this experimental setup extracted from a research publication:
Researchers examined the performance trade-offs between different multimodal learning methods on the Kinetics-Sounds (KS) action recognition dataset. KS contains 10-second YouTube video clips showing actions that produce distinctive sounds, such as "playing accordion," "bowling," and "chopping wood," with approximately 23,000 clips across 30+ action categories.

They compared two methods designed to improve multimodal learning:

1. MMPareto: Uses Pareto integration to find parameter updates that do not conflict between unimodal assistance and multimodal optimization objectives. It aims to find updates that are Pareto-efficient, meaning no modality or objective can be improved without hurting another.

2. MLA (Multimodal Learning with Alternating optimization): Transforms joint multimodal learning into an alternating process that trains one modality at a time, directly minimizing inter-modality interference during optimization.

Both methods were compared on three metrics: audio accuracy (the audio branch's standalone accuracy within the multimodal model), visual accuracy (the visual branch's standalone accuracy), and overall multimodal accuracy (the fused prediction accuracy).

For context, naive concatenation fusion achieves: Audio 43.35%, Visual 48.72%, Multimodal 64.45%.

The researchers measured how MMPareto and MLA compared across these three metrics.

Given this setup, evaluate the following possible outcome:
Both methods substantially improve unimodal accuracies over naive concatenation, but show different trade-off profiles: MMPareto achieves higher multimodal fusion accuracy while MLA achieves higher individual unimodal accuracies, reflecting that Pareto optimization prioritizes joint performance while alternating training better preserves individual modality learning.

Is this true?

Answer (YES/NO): NO